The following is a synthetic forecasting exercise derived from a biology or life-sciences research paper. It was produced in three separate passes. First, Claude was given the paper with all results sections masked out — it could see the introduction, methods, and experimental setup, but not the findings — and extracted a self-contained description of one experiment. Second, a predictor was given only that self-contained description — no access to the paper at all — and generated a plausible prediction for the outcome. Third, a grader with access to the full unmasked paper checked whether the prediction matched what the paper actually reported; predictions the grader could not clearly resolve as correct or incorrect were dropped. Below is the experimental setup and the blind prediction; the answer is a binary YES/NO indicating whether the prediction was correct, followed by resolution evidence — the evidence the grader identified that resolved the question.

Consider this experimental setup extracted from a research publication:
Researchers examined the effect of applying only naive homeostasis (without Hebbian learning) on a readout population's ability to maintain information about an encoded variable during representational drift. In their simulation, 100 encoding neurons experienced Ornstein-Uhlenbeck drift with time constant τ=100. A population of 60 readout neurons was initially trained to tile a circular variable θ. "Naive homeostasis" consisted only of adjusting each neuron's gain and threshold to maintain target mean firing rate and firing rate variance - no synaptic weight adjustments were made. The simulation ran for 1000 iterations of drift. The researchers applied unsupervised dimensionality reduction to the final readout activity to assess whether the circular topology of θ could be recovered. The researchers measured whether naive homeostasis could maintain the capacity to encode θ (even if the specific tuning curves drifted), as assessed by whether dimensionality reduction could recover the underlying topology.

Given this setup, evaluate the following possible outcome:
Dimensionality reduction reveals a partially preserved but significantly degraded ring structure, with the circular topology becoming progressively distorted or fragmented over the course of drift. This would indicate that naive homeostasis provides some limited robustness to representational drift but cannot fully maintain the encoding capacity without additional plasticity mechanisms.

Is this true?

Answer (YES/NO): NO